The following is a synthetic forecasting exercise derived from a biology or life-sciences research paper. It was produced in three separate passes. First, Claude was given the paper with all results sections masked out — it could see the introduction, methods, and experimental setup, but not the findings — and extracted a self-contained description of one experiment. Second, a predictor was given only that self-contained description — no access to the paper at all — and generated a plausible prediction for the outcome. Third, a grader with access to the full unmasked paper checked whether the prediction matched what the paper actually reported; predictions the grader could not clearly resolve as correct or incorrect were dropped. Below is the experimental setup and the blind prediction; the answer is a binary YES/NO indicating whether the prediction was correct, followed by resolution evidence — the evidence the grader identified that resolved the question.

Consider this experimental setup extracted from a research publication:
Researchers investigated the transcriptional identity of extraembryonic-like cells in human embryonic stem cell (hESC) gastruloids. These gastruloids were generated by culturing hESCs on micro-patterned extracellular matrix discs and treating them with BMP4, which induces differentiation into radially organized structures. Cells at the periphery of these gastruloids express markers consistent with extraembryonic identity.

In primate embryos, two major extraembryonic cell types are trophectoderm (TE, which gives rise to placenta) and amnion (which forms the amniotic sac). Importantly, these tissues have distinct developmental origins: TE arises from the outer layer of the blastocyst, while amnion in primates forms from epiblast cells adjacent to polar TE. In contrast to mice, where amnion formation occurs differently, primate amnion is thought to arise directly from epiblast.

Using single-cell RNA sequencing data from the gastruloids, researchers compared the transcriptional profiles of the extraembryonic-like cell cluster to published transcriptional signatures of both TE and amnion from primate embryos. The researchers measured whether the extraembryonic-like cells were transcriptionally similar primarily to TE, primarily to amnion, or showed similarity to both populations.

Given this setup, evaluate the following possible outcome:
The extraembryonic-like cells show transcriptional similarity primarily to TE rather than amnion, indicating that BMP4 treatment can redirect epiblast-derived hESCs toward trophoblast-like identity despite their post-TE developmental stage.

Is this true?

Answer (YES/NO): NO